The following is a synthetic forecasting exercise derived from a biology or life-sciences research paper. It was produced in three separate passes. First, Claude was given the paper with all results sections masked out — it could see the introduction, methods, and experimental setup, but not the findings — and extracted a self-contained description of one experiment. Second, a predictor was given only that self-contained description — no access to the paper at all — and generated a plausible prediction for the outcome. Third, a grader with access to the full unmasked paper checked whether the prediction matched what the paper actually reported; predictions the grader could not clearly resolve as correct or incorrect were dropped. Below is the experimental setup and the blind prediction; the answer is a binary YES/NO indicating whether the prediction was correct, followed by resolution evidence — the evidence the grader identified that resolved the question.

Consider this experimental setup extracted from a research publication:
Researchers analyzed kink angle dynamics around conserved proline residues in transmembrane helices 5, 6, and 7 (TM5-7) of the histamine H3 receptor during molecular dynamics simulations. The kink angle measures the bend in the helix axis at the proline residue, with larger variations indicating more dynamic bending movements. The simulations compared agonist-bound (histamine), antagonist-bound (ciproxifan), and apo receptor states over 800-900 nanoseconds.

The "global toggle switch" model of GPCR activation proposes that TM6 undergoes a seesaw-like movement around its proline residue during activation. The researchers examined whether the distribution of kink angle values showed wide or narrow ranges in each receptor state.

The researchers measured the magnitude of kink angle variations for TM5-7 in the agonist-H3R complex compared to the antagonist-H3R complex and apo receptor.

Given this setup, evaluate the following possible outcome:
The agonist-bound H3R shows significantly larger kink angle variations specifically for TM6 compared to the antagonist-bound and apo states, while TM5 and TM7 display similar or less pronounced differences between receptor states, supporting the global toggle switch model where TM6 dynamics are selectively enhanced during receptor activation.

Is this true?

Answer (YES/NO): NO